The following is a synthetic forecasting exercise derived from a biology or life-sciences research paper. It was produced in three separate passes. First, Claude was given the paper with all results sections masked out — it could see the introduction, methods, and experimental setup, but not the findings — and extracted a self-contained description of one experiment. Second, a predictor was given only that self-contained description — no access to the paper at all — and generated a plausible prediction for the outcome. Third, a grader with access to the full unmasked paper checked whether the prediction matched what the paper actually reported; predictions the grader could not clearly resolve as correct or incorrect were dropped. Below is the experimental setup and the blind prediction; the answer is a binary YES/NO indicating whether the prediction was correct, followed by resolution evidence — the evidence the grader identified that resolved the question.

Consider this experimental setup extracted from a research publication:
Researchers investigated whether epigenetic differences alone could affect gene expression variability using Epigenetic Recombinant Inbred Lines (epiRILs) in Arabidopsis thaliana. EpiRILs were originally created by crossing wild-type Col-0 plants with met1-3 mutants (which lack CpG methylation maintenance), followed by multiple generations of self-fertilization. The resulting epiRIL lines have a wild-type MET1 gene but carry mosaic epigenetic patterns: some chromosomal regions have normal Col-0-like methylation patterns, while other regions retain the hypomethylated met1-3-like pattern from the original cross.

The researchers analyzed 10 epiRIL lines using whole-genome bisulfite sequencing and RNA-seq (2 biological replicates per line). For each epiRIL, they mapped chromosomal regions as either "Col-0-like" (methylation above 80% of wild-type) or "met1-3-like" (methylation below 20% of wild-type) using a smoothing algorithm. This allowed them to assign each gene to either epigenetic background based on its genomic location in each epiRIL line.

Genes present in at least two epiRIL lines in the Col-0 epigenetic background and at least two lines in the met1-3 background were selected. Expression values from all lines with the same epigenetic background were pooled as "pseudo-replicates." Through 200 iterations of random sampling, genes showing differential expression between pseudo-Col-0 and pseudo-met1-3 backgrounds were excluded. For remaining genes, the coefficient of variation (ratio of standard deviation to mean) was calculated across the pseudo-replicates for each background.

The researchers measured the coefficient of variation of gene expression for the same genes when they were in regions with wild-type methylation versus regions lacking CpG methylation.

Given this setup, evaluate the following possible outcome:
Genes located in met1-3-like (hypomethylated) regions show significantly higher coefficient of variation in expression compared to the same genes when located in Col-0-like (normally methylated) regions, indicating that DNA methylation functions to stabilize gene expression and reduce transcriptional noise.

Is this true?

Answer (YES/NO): NO